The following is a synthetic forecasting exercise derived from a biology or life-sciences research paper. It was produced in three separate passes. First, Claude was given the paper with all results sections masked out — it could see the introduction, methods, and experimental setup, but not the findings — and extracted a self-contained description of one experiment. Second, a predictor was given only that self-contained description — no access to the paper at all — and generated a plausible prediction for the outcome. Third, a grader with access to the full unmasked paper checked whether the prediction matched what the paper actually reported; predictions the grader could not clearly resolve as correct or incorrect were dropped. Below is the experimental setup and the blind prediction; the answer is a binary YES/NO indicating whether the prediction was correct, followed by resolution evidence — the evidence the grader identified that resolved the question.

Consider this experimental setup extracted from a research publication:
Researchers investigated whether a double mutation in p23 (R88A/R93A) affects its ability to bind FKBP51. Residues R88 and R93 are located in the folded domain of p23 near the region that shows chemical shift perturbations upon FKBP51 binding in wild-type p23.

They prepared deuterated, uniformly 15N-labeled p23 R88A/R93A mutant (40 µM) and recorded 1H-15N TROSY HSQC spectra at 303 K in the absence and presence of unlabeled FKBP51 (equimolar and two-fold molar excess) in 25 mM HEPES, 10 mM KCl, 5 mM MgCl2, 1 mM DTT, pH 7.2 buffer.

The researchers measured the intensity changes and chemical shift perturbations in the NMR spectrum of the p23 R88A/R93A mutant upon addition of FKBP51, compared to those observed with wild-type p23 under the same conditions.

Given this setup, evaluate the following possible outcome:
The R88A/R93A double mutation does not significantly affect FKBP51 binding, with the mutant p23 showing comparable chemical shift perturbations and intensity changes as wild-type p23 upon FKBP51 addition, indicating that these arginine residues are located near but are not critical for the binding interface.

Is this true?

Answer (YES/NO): NO